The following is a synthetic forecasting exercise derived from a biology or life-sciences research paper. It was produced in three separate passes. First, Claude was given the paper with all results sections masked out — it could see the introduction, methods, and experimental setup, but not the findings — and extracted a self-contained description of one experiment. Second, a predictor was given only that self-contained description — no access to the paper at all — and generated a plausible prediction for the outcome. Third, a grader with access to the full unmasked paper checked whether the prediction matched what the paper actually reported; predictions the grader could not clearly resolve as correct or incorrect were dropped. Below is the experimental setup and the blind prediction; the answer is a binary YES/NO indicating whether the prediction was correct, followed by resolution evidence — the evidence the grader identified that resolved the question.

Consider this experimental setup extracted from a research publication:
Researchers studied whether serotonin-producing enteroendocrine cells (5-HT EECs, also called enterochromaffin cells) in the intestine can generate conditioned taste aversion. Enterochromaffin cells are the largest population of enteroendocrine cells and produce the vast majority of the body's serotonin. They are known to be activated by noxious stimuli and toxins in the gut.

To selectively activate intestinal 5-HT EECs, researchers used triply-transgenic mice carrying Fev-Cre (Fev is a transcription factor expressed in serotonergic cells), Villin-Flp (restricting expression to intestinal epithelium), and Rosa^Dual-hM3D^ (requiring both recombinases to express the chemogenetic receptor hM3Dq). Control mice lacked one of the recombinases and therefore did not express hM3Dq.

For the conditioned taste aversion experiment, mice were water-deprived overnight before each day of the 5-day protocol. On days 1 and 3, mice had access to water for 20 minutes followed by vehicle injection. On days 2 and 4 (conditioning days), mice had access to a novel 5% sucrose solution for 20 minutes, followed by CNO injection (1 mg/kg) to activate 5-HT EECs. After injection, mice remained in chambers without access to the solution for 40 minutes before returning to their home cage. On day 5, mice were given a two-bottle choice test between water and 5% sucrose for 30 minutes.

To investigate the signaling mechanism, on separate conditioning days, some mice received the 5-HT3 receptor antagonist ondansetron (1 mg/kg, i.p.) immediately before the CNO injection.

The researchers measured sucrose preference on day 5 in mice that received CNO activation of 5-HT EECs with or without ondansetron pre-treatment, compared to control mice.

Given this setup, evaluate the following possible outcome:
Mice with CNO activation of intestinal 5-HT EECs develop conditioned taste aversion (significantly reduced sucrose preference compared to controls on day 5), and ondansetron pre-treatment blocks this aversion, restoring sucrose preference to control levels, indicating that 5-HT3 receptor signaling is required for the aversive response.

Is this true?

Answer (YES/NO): NO